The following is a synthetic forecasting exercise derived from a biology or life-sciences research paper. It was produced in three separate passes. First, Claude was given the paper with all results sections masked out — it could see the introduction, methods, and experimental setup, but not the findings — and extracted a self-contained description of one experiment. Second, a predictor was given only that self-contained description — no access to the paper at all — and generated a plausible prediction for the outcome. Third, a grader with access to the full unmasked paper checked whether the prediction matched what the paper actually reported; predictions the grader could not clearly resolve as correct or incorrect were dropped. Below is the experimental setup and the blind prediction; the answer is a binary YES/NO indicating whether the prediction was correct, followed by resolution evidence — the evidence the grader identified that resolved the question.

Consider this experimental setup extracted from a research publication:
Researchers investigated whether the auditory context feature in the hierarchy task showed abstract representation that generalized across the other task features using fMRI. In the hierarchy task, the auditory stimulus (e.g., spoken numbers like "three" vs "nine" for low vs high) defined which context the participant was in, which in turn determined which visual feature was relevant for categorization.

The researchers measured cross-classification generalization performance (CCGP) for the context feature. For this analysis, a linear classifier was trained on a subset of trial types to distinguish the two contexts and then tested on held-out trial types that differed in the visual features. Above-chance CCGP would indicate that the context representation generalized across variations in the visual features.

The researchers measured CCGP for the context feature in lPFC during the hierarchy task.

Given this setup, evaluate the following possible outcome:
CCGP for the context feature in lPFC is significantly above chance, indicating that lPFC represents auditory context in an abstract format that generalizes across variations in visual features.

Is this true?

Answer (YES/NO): YES